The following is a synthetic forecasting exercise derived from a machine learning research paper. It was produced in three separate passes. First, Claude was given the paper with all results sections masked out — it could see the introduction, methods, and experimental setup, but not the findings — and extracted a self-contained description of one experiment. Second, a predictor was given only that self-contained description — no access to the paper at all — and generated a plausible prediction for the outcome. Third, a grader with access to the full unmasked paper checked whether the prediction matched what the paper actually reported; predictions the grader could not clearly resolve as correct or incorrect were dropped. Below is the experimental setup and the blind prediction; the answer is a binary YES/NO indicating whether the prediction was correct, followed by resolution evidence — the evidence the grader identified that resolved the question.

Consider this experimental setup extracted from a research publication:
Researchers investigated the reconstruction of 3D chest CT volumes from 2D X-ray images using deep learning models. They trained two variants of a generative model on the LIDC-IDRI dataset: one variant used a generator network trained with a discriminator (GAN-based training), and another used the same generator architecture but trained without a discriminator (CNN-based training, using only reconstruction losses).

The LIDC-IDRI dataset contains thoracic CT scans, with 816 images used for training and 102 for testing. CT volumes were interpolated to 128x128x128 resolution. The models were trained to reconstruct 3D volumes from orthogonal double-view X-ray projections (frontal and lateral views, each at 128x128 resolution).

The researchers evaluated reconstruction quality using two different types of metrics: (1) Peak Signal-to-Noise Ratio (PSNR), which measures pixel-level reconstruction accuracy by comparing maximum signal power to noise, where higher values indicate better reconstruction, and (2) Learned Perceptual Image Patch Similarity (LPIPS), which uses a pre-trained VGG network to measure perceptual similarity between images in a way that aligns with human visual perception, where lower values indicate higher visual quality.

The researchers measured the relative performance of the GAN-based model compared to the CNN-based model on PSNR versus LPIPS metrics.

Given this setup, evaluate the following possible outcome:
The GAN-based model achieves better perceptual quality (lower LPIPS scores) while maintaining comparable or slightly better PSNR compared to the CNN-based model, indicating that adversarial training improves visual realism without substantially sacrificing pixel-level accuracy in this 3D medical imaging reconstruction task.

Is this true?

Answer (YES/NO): NO